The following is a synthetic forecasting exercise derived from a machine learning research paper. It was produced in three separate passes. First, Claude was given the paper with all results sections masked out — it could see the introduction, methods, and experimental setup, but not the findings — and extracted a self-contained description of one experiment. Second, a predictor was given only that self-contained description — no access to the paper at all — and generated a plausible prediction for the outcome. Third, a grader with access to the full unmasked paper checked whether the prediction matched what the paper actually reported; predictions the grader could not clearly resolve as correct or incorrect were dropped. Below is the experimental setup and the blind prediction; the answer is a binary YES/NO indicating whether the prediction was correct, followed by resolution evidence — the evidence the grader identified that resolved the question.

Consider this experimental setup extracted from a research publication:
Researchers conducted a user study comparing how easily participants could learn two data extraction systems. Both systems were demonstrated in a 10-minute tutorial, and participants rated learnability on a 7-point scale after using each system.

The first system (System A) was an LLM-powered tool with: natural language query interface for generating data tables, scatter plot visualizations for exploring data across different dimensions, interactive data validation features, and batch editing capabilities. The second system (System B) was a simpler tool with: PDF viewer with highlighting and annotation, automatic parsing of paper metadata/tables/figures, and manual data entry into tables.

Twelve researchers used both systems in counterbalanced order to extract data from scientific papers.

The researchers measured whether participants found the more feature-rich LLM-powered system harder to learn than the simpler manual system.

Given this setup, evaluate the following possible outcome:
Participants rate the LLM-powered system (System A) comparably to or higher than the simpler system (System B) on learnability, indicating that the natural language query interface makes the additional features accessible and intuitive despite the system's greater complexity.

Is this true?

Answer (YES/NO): YES